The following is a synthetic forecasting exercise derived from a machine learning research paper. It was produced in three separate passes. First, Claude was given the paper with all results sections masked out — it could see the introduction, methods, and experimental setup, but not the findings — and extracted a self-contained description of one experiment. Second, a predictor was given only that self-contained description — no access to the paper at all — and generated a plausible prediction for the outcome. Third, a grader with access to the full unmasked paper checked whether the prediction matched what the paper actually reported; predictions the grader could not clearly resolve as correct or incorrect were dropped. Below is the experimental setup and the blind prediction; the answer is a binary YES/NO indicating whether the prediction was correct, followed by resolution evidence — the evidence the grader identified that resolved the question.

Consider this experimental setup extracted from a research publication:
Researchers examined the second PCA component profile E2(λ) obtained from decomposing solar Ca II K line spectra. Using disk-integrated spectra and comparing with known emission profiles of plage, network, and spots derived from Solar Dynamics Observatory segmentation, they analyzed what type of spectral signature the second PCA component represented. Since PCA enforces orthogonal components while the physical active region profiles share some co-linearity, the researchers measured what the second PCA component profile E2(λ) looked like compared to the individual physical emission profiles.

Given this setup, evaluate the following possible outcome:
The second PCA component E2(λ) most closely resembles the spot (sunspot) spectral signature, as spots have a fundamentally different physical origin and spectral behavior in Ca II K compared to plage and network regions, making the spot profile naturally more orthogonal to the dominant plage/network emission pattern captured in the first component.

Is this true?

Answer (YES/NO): NO